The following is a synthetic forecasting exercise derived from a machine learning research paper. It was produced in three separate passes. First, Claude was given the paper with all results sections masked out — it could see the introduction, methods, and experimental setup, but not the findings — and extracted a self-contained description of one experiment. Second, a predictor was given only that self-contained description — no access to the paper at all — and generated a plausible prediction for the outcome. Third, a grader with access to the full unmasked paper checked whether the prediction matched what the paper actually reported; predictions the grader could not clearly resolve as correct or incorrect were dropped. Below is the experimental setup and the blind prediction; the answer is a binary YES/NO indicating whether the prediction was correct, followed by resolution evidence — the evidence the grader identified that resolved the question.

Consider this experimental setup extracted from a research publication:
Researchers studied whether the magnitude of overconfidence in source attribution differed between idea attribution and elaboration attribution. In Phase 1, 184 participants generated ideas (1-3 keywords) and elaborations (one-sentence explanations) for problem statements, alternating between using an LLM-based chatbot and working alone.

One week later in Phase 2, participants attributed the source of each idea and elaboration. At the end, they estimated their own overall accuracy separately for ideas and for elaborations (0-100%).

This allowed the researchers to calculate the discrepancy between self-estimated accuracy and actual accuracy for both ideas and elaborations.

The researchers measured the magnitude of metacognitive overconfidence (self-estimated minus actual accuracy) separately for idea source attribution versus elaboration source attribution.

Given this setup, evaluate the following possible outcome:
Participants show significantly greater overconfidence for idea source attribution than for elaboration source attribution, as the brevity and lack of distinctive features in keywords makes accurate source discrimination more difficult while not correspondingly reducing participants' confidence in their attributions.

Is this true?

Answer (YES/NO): YES